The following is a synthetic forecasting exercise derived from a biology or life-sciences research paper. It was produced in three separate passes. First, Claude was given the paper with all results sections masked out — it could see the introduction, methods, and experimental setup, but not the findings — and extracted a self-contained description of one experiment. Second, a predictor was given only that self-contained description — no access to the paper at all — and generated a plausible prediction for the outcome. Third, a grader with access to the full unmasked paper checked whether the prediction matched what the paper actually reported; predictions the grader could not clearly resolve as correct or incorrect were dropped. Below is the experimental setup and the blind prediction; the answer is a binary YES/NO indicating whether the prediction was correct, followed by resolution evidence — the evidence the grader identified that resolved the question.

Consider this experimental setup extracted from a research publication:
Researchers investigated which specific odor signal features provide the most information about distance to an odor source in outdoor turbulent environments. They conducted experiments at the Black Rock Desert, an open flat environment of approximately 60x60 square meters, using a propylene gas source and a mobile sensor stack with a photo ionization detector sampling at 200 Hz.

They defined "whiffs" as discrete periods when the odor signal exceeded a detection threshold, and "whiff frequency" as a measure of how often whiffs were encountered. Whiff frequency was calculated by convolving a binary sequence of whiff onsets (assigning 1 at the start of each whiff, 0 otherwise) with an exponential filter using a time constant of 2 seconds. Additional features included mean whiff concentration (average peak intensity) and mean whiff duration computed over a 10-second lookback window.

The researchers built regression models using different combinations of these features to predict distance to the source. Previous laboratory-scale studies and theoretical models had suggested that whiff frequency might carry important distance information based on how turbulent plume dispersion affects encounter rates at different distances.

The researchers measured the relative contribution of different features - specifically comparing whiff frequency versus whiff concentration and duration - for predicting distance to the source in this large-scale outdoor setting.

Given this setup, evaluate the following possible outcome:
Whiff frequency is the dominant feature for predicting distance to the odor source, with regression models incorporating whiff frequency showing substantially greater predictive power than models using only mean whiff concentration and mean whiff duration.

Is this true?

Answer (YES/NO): NO